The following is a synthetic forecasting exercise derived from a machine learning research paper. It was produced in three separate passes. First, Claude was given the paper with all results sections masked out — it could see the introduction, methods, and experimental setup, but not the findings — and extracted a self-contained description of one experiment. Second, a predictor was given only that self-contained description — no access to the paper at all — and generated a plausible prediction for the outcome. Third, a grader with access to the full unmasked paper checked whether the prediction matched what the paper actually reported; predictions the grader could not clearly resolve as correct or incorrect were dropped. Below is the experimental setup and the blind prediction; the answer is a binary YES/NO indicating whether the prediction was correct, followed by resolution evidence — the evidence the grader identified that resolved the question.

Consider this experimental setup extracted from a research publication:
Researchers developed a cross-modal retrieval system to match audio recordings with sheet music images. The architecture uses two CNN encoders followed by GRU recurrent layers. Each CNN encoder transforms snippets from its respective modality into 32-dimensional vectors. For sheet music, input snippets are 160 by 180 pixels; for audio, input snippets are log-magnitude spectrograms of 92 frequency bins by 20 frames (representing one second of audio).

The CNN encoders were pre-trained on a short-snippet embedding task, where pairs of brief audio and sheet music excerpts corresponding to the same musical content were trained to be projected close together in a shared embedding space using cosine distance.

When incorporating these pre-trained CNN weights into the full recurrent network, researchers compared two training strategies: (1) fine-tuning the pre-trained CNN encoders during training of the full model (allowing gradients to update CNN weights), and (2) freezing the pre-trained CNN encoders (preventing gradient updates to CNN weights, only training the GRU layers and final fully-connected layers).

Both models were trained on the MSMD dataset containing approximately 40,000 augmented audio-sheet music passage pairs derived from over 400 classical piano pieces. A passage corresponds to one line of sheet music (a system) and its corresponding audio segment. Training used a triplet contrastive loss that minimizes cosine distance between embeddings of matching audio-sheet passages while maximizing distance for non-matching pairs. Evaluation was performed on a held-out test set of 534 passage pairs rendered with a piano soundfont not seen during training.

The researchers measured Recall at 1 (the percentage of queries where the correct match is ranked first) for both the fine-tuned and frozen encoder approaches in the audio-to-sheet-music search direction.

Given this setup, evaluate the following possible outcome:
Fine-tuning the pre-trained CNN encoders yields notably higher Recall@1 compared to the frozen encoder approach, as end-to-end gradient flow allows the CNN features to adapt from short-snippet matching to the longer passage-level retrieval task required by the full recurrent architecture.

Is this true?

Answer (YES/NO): YES